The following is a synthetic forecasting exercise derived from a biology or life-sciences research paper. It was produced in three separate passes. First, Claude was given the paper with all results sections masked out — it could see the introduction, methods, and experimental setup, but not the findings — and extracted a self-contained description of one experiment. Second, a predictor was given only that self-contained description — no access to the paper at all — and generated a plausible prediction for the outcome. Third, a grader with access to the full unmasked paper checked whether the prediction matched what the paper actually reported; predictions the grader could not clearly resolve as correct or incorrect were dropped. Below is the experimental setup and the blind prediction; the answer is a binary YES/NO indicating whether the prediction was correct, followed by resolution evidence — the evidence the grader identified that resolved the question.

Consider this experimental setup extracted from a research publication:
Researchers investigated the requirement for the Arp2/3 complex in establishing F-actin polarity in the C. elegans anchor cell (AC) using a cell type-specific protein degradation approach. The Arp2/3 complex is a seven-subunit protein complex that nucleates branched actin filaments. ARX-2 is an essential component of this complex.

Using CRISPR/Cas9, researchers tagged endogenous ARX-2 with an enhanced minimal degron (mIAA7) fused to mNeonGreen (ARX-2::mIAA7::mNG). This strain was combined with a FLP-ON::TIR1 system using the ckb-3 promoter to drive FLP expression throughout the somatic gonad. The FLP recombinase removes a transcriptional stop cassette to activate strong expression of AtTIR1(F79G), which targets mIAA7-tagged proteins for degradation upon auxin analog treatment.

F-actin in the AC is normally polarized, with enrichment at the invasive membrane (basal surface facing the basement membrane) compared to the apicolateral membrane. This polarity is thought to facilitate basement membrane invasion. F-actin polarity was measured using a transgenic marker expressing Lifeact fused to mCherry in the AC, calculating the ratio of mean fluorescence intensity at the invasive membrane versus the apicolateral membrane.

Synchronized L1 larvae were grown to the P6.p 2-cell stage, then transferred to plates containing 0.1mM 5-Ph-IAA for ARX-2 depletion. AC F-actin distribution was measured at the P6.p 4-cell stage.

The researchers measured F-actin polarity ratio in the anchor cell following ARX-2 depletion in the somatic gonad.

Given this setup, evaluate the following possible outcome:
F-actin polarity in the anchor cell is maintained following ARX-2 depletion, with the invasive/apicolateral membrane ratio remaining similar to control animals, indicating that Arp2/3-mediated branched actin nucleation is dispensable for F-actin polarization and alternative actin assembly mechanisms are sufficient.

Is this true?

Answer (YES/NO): NO